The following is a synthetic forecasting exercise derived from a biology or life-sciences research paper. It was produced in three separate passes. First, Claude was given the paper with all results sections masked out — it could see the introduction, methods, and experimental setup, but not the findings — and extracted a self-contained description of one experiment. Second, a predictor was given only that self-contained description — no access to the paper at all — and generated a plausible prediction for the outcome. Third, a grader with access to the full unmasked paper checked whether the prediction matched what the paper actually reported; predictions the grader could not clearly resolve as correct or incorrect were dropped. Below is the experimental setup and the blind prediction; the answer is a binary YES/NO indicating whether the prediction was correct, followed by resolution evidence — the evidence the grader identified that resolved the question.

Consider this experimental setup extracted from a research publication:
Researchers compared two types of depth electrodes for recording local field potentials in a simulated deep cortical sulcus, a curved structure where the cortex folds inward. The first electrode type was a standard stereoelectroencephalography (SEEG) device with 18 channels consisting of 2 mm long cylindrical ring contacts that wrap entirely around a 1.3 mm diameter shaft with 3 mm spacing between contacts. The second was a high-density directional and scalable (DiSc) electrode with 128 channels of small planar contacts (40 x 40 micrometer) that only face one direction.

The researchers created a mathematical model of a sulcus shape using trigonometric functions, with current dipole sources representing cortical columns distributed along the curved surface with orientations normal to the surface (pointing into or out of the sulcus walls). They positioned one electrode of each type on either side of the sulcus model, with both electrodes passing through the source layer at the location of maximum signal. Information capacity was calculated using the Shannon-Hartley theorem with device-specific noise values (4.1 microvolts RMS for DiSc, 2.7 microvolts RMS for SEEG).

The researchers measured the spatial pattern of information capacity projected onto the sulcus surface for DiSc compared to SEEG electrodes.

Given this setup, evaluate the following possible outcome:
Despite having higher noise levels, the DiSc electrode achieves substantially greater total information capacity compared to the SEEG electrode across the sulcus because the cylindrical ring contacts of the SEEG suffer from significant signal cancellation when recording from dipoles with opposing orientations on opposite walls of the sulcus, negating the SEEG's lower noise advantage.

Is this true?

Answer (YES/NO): NO